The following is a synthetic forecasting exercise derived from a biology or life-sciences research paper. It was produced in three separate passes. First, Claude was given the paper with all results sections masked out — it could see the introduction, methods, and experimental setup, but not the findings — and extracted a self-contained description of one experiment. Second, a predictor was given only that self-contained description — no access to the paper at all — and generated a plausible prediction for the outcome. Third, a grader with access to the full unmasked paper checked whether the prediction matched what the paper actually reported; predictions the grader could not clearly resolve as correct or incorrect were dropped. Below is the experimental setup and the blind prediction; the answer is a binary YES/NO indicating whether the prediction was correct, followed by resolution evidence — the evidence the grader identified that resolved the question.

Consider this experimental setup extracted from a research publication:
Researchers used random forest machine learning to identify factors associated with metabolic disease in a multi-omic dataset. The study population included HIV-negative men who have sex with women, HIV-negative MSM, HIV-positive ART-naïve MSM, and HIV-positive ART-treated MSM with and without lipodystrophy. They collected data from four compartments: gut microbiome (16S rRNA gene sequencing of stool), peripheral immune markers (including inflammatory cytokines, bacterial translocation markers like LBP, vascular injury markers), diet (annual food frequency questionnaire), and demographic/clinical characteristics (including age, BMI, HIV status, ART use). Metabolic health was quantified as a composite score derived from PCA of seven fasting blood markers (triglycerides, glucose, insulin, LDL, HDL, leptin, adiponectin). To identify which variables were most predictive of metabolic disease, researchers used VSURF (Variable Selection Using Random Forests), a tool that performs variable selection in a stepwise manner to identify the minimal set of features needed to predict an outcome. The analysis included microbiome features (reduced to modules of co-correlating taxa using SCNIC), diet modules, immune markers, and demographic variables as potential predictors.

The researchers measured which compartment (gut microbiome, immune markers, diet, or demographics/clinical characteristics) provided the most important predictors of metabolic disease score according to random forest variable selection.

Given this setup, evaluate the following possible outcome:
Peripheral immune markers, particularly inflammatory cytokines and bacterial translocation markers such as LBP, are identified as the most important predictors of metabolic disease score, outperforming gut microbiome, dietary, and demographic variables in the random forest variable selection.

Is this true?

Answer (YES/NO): YES